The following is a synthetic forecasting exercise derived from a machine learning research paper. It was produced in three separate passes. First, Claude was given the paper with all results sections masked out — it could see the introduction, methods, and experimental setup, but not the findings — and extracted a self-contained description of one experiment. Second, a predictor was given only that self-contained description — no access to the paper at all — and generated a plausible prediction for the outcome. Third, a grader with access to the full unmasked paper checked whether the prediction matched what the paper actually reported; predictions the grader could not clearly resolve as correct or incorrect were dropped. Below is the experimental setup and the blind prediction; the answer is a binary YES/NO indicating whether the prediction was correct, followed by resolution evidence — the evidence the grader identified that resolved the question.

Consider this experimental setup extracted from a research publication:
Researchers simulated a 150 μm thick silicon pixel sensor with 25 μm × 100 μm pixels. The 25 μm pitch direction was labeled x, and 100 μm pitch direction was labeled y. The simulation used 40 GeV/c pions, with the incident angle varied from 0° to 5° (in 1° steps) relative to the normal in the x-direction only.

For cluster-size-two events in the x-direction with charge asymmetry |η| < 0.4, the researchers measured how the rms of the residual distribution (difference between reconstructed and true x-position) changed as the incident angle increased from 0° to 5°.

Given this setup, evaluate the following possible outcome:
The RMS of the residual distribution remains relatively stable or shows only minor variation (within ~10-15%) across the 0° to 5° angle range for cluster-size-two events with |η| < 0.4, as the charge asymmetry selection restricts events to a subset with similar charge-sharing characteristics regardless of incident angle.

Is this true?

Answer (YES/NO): NO